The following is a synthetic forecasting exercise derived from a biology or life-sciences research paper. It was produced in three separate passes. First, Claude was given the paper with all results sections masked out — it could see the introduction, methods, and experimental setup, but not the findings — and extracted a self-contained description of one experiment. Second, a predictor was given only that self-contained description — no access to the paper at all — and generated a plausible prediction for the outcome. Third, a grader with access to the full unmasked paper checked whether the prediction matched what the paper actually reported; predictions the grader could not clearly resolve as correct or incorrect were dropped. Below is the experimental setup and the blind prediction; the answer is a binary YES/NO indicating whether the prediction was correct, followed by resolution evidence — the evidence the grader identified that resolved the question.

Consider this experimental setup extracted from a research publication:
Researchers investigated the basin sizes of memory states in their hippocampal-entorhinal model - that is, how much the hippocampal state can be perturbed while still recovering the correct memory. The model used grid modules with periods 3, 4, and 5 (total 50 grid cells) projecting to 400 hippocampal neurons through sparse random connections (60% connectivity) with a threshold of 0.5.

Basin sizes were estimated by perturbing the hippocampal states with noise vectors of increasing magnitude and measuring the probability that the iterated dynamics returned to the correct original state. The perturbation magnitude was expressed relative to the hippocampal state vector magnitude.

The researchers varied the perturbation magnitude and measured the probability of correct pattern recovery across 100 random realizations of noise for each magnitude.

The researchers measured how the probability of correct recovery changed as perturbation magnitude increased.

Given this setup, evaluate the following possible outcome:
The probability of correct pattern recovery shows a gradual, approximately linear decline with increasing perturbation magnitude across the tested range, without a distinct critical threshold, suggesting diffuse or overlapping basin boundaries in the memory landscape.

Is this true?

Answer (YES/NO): NO